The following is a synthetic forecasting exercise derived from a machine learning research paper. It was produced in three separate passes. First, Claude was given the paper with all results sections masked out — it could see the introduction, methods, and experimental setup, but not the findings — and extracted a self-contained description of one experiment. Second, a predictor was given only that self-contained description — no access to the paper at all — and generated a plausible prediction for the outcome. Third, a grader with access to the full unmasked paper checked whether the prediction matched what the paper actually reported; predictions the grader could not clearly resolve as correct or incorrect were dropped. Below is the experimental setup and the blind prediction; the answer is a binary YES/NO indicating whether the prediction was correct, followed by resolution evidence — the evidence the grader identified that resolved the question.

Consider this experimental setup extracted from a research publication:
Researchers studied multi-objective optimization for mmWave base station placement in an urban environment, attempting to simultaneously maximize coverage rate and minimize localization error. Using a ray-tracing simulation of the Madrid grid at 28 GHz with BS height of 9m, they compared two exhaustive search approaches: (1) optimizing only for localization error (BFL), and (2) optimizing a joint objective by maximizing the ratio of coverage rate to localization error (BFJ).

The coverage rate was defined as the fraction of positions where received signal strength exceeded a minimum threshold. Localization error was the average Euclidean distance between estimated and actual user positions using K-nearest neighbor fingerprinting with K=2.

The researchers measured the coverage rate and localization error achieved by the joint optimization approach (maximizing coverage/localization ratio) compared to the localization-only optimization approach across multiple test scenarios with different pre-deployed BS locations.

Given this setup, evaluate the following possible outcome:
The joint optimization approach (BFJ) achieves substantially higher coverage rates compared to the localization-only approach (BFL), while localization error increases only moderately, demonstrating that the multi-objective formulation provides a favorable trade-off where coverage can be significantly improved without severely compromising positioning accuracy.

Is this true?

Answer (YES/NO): NO